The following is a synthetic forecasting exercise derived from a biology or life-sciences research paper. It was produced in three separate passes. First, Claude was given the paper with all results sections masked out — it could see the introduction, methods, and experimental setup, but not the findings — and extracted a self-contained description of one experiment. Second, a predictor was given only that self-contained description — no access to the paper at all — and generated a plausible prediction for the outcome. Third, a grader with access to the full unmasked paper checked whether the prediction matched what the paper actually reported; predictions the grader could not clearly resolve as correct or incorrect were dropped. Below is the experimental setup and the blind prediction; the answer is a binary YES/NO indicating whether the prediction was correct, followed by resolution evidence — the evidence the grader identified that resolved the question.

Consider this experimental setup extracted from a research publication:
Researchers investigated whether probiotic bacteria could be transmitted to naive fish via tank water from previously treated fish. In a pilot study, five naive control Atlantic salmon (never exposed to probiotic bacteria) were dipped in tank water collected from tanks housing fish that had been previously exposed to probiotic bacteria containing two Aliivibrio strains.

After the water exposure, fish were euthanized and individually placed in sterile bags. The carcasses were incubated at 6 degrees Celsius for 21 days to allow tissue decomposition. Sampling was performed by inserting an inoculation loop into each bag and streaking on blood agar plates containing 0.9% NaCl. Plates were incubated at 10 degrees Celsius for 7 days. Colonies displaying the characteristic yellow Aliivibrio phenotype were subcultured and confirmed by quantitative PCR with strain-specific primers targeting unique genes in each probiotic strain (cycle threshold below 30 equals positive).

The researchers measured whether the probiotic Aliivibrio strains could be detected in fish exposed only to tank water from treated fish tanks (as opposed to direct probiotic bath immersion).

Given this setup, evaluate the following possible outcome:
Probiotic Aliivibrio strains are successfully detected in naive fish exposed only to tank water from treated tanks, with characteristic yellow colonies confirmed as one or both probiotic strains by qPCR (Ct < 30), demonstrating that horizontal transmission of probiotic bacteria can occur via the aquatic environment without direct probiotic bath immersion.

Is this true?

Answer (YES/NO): NO